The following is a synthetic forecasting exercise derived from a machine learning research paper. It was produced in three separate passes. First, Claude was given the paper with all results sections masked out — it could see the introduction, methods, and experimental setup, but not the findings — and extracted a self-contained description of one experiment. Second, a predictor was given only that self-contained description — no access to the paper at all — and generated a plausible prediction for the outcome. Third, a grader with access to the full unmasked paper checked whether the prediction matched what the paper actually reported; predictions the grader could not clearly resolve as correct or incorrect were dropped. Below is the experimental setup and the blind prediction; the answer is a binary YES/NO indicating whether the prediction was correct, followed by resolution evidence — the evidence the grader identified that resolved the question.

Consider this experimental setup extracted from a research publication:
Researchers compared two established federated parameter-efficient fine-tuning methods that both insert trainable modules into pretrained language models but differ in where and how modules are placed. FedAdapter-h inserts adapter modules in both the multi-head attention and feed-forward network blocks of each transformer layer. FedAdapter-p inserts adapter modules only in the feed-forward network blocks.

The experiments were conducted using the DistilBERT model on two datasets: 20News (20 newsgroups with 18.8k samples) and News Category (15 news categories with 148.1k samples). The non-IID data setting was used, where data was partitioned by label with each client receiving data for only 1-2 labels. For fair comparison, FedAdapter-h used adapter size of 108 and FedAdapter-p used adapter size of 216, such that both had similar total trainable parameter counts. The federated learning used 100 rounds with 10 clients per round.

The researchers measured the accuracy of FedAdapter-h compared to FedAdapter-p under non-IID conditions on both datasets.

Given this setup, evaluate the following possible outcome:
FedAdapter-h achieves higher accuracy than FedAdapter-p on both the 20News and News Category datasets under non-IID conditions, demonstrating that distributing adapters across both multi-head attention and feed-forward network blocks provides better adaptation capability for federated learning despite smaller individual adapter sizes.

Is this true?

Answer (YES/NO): NO